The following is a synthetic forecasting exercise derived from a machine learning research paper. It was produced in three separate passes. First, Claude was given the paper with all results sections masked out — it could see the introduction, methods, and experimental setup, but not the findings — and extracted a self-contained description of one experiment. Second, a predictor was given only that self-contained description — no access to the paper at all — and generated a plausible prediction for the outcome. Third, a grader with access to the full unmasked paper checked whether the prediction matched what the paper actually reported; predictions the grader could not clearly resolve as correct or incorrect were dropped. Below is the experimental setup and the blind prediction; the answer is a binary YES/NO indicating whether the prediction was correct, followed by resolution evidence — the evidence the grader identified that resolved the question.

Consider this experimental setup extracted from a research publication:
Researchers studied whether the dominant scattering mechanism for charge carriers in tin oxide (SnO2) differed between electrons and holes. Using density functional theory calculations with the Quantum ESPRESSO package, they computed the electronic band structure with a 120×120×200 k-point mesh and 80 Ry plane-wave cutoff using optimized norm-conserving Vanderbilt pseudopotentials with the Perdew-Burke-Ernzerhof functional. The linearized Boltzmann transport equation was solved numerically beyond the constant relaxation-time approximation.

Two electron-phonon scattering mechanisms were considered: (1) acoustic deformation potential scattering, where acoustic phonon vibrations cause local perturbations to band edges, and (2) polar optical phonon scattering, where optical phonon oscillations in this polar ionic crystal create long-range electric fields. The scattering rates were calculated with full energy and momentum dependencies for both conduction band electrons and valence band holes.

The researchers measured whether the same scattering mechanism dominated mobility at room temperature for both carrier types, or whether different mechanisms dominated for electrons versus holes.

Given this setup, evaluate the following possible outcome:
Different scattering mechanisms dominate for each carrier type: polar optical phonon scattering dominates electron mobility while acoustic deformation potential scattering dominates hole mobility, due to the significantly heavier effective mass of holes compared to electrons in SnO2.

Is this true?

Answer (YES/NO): NO